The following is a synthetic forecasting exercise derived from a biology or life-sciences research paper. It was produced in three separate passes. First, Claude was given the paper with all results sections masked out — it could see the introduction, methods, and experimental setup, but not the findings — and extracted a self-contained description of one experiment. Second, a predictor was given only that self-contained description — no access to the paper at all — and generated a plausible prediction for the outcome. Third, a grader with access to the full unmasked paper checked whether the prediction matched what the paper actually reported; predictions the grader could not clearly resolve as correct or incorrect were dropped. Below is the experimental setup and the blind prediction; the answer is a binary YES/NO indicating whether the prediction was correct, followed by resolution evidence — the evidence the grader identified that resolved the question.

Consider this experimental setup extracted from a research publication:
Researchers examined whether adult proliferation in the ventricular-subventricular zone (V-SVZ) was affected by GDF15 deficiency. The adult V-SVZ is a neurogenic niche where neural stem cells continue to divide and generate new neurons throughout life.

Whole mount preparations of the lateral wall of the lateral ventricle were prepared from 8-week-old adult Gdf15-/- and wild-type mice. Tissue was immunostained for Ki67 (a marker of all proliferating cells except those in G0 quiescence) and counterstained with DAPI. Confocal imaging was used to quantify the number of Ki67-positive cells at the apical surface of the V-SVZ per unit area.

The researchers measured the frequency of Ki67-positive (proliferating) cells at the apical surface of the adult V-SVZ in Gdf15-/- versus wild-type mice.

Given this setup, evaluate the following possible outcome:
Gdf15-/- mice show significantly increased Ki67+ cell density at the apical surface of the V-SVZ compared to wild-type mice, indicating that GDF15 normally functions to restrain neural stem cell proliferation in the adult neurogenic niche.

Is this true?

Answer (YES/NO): YES